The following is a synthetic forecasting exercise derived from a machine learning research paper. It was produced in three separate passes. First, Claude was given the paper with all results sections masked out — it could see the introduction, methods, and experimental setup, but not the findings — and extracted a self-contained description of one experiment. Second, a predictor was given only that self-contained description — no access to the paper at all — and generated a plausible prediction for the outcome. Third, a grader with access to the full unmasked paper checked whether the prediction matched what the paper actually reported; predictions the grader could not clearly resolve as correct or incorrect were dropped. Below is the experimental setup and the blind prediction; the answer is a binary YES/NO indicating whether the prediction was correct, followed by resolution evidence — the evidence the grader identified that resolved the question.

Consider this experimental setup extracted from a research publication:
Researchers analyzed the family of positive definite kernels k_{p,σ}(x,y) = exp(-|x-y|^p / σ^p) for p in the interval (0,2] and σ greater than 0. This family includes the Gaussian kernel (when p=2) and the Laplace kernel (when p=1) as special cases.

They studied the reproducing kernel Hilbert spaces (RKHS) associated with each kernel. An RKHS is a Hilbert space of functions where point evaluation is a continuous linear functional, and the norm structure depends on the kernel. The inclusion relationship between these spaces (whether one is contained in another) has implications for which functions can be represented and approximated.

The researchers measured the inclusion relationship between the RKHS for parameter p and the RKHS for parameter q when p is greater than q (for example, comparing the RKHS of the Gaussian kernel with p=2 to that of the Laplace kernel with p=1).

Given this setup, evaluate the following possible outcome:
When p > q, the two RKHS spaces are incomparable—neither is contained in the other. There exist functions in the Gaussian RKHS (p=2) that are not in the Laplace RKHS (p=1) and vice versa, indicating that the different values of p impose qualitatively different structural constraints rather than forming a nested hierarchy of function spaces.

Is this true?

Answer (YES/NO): NO